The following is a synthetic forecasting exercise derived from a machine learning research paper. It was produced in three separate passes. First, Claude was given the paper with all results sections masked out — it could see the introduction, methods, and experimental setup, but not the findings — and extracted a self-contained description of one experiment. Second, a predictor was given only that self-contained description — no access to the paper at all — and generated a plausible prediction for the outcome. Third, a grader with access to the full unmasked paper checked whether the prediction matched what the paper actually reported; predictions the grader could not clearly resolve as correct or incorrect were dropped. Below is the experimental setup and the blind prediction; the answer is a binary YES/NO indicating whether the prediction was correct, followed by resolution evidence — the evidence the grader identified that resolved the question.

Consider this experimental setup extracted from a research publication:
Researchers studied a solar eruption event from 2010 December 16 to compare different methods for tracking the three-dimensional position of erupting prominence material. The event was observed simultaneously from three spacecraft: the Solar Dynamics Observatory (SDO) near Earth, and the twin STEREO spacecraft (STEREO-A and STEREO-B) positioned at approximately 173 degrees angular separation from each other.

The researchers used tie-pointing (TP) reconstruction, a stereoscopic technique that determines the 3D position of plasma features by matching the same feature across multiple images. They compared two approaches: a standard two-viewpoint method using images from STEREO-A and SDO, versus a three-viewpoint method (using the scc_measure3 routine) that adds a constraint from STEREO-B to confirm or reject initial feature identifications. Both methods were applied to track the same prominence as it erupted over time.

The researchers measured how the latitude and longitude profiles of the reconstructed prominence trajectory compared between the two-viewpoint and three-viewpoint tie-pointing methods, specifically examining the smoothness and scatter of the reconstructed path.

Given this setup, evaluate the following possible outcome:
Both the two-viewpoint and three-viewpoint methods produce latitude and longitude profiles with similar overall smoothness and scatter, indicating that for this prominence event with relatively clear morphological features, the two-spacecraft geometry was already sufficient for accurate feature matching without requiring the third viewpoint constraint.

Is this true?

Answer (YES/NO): NO